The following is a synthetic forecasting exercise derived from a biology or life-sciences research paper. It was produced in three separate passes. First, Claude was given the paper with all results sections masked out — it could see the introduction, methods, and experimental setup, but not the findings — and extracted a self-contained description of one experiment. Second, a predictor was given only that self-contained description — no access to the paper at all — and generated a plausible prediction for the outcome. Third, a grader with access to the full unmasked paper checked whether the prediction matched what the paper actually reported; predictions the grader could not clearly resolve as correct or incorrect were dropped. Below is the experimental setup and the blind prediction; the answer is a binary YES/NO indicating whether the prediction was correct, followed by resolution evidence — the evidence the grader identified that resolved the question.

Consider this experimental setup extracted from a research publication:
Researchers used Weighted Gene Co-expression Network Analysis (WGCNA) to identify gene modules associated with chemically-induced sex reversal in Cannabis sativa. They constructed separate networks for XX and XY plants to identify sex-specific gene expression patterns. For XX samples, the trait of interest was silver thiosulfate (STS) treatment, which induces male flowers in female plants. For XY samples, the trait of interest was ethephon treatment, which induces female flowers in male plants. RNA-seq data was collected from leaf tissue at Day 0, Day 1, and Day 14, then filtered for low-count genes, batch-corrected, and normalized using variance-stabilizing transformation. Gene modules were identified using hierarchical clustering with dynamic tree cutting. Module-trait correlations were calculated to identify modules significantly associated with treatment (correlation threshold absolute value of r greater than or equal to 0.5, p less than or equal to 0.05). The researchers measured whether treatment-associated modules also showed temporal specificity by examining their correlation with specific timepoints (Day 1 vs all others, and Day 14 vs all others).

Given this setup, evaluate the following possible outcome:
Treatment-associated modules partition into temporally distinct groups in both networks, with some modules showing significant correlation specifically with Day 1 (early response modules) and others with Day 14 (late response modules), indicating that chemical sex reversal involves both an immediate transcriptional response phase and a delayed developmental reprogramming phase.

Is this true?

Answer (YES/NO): YES